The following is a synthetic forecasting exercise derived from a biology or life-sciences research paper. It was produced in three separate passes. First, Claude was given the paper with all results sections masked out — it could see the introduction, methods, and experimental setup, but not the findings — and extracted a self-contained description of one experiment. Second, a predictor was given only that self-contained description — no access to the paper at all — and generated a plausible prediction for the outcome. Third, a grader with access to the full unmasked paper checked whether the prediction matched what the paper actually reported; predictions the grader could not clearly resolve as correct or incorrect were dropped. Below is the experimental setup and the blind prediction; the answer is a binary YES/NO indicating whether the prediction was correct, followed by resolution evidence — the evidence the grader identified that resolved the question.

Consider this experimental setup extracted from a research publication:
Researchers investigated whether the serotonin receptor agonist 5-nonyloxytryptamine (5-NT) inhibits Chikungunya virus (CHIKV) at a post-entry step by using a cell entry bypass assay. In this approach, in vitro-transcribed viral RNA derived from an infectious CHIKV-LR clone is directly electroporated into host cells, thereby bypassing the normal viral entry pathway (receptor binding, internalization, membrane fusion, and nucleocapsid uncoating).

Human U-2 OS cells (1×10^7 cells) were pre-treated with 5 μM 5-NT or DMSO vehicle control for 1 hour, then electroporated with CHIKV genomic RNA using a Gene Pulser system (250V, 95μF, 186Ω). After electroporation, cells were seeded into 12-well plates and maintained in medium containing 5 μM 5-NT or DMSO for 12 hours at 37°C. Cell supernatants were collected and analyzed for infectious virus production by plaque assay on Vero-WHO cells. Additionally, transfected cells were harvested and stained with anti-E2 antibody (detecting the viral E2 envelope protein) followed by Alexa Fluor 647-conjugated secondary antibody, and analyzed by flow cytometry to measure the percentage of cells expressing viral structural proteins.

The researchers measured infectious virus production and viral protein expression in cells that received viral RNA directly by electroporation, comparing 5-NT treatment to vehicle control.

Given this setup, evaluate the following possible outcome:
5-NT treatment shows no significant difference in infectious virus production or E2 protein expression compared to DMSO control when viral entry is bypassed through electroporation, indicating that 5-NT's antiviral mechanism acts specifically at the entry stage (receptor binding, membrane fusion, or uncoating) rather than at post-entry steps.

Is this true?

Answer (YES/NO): NO